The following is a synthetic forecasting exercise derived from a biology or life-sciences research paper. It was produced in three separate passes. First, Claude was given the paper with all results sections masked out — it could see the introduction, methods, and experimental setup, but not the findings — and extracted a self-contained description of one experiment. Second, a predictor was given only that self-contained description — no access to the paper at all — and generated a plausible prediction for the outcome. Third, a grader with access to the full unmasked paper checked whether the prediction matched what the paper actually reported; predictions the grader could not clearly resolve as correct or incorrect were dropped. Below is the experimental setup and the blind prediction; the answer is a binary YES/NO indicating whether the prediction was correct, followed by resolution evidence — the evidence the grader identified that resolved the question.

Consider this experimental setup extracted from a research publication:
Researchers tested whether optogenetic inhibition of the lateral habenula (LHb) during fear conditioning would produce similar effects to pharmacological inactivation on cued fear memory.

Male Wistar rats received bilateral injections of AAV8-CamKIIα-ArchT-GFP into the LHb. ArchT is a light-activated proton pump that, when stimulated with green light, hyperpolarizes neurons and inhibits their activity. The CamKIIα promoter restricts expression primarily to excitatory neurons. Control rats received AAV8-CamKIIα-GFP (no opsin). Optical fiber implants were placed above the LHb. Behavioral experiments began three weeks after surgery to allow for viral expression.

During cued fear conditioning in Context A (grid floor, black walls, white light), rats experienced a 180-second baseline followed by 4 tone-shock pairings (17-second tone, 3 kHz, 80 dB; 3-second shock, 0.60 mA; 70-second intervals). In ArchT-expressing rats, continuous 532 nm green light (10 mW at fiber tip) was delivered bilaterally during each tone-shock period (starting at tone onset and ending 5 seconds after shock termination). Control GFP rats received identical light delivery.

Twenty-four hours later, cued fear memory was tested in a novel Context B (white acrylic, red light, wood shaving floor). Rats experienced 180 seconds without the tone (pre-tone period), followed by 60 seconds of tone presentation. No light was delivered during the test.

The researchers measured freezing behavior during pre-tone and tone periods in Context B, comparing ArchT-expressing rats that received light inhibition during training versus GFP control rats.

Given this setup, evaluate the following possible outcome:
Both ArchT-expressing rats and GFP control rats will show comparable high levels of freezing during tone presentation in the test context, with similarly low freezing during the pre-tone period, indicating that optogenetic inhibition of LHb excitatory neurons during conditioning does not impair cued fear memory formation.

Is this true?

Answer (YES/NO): NO